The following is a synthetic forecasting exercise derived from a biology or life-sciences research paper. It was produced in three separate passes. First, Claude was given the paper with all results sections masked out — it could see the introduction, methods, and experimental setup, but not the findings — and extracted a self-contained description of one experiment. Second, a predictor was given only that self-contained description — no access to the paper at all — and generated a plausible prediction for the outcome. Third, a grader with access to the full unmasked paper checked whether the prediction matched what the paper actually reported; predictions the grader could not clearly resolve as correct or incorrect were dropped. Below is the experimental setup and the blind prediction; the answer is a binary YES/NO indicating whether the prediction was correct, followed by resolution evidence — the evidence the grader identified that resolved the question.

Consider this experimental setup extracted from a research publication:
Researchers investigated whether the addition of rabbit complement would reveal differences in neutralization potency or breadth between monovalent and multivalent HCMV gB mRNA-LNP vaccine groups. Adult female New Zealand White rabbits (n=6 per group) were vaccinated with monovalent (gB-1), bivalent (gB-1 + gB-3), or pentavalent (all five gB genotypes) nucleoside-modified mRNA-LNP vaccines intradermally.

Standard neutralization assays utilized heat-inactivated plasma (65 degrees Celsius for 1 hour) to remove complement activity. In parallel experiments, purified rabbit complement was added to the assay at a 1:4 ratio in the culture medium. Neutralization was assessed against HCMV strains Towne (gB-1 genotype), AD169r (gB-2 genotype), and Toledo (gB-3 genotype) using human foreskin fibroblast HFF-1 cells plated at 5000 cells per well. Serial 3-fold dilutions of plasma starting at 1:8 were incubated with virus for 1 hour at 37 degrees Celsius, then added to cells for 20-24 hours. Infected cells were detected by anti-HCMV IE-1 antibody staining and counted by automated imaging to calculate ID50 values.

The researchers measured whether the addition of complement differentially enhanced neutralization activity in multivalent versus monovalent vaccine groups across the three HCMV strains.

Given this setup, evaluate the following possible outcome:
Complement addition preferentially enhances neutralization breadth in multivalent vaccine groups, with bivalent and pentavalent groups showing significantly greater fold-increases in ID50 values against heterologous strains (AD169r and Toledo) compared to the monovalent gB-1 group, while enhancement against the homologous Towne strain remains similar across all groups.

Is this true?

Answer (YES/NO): NO